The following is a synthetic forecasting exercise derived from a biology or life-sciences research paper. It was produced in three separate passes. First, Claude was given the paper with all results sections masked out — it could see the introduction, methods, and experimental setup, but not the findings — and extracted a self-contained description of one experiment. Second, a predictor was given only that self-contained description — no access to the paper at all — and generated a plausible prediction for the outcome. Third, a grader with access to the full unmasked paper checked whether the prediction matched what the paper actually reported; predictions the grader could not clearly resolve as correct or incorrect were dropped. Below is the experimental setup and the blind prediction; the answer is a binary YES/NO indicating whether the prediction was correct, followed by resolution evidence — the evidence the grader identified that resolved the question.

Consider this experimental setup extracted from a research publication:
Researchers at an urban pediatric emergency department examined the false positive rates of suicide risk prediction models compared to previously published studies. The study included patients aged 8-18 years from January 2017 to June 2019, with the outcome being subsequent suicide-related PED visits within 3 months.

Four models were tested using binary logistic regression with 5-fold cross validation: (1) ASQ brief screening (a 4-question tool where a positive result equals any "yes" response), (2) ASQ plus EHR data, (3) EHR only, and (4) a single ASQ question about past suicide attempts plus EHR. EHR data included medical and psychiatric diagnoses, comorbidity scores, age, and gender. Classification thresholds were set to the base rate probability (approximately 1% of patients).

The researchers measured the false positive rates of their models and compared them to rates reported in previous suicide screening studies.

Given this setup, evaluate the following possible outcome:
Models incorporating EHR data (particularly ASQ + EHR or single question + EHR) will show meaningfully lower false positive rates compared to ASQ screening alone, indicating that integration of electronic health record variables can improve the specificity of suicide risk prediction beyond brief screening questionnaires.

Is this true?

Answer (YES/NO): NO